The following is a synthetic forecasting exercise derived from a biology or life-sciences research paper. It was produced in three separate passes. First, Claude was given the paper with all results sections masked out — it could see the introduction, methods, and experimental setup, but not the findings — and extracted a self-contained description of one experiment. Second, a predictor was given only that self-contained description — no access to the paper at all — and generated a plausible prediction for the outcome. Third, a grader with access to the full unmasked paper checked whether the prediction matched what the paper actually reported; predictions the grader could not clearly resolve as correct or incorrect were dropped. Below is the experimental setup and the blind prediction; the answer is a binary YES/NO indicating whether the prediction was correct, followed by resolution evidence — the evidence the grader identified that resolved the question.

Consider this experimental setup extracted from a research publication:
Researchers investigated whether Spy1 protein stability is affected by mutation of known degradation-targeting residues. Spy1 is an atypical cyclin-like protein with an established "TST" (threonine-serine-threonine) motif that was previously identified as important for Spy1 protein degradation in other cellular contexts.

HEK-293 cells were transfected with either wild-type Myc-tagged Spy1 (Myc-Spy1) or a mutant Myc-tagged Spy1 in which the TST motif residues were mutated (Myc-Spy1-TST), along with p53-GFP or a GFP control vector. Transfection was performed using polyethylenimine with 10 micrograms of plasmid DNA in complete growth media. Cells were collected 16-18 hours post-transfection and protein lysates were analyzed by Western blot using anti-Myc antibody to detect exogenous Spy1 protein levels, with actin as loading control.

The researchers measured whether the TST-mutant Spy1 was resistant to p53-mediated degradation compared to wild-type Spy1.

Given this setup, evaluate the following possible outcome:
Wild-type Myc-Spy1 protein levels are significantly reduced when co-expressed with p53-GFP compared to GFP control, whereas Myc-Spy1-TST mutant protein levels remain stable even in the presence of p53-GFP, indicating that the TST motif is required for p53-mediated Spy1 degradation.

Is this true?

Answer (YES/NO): YES